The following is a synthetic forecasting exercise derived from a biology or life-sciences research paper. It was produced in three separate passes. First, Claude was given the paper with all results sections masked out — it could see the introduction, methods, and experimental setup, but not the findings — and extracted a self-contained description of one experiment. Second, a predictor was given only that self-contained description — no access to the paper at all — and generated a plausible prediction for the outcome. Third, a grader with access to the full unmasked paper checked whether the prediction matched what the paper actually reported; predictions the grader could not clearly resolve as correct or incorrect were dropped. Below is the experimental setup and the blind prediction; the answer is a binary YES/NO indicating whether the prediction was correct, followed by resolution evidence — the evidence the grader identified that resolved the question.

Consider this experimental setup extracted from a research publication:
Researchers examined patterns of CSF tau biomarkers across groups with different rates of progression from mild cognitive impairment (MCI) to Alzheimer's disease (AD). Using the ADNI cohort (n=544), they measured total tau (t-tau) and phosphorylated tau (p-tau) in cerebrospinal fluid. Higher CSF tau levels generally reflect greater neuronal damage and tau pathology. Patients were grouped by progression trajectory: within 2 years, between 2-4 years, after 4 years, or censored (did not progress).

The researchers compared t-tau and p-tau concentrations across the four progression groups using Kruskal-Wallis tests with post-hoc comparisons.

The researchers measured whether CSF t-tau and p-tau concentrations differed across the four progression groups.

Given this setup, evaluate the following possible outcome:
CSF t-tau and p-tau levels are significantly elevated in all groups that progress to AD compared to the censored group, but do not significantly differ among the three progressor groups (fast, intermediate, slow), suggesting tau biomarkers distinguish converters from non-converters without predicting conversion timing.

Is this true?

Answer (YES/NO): NO